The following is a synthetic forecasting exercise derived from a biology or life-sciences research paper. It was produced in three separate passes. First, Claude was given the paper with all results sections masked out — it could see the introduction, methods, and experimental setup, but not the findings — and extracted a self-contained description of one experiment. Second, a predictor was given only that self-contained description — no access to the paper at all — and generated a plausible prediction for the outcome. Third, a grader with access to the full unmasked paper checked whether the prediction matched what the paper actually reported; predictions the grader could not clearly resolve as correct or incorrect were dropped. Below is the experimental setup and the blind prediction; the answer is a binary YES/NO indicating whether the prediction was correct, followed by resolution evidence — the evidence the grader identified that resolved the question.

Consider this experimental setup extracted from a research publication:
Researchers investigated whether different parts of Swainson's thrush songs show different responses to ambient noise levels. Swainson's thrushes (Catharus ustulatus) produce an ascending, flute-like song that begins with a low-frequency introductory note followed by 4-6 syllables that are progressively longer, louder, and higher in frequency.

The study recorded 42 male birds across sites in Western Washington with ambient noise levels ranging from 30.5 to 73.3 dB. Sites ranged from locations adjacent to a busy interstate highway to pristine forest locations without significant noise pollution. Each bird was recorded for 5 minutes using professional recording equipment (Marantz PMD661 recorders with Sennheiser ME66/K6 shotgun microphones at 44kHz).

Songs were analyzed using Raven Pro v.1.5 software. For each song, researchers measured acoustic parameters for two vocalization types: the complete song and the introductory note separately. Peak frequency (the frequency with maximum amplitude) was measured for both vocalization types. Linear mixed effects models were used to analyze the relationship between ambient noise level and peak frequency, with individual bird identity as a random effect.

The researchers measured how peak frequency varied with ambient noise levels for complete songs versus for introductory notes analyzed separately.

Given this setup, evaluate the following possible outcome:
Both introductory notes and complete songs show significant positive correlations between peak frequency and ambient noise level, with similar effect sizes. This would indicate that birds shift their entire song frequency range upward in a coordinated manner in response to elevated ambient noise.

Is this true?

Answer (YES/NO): NO